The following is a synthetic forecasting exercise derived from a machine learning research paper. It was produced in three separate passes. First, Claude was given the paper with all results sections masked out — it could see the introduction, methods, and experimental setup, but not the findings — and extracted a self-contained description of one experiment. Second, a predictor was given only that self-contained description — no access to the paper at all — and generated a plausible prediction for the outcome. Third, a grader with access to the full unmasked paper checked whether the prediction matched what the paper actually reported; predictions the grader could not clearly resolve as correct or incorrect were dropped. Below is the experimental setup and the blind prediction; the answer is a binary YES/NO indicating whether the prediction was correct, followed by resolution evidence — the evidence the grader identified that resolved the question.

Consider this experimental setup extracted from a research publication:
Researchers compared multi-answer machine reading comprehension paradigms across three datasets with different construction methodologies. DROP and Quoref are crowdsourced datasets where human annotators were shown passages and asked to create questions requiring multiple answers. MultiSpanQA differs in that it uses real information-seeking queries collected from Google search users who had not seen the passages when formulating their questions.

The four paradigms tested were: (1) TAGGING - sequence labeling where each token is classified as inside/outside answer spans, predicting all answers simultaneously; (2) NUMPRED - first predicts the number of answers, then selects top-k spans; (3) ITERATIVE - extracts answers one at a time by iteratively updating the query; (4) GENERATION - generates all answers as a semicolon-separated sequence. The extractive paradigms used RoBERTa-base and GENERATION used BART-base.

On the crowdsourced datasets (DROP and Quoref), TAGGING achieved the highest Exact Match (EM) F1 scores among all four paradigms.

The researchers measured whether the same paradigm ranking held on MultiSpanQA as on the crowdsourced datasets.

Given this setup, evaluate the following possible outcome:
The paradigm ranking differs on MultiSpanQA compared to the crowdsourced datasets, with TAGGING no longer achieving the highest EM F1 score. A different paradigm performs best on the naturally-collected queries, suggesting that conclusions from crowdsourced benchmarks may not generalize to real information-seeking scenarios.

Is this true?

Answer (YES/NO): YES